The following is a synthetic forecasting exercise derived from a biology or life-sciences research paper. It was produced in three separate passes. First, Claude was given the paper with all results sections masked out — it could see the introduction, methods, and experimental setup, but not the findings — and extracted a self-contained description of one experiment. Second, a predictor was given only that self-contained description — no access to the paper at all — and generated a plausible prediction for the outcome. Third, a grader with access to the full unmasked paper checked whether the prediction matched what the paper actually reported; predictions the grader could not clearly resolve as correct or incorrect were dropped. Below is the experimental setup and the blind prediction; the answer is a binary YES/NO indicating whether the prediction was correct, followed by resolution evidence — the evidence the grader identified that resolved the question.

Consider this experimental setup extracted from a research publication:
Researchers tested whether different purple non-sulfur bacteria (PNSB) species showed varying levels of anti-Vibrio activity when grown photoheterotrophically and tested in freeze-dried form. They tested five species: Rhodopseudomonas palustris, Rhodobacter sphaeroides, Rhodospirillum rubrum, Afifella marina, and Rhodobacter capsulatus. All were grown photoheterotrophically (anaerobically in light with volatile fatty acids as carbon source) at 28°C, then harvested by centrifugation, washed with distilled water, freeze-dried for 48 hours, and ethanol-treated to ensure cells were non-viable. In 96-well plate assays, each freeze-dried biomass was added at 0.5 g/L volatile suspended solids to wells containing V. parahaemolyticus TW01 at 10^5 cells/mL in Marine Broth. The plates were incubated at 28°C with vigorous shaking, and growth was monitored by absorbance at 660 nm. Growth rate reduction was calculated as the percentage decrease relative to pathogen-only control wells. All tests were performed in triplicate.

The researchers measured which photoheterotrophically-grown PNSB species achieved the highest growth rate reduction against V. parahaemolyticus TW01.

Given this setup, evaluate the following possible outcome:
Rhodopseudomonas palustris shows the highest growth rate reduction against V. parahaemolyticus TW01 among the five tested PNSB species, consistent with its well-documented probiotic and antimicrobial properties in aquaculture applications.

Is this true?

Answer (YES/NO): YES